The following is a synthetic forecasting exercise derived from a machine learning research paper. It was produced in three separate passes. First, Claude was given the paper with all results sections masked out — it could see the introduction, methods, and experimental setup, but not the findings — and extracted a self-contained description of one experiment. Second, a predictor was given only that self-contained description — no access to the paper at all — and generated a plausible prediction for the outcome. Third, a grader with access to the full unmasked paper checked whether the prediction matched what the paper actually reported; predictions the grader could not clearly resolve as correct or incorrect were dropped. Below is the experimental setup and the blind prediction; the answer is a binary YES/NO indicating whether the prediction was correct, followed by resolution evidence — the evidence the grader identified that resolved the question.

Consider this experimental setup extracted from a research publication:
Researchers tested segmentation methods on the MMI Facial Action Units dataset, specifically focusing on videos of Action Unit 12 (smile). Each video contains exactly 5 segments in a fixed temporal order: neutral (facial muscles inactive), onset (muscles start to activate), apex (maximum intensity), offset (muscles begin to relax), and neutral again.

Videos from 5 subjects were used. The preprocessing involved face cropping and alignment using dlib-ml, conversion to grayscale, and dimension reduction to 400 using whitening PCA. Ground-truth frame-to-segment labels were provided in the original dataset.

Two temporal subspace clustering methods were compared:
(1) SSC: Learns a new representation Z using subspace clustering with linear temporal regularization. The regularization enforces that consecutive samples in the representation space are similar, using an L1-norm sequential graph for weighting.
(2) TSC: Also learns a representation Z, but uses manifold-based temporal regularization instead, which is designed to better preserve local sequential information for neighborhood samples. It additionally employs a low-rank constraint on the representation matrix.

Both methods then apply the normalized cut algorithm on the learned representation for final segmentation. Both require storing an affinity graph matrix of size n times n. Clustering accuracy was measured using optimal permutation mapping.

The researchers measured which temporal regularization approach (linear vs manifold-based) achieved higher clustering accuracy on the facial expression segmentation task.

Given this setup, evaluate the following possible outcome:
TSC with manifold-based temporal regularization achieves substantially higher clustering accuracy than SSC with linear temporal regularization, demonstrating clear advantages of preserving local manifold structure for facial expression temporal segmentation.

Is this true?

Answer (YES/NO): YES